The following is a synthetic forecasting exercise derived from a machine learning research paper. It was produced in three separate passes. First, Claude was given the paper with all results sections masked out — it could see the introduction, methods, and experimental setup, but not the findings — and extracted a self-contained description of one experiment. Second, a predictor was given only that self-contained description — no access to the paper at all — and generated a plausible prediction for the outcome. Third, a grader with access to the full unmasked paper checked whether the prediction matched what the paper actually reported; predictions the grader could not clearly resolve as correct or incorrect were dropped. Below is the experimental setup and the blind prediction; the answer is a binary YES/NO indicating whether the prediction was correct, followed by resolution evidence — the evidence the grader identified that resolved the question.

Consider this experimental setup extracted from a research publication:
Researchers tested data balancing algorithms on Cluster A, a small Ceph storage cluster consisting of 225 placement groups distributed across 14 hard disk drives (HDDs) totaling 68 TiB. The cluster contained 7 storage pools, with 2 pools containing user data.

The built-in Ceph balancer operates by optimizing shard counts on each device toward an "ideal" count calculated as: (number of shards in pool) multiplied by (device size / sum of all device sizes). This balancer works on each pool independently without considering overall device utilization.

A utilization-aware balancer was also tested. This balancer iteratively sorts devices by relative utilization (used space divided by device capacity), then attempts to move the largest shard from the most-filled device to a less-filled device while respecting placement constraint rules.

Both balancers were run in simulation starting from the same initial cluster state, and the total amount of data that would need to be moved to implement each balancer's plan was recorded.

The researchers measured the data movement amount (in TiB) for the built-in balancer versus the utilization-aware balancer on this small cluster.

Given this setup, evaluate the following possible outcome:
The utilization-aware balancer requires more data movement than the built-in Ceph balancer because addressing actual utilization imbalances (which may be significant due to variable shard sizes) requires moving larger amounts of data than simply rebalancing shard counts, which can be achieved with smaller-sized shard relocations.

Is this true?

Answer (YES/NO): YES